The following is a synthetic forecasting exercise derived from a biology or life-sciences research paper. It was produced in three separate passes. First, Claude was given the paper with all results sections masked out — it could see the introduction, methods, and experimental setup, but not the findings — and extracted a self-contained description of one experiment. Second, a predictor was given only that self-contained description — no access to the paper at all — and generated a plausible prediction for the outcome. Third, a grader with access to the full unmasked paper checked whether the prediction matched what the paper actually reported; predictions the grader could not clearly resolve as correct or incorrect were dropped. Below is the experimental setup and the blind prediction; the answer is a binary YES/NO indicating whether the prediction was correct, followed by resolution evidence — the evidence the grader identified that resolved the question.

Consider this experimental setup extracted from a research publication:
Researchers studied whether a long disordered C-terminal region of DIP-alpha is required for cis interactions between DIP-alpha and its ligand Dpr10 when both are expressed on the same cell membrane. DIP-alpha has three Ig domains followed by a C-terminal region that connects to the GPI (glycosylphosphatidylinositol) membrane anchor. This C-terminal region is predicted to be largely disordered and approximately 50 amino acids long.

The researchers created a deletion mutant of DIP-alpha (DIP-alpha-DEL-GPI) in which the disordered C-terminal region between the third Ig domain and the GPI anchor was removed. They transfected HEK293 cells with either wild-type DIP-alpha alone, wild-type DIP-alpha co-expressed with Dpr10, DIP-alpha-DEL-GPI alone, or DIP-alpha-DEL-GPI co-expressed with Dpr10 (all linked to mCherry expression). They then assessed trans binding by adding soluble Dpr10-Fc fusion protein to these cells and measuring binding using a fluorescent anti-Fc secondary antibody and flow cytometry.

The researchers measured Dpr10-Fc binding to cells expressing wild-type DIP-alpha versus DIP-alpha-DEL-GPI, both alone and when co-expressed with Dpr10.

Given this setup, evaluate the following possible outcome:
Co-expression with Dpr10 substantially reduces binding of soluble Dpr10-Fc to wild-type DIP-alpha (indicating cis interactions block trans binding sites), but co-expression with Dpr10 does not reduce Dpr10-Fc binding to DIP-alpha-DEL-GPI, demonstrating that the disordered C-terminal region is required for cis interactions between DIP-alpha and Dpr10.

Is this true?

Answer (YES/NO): NO